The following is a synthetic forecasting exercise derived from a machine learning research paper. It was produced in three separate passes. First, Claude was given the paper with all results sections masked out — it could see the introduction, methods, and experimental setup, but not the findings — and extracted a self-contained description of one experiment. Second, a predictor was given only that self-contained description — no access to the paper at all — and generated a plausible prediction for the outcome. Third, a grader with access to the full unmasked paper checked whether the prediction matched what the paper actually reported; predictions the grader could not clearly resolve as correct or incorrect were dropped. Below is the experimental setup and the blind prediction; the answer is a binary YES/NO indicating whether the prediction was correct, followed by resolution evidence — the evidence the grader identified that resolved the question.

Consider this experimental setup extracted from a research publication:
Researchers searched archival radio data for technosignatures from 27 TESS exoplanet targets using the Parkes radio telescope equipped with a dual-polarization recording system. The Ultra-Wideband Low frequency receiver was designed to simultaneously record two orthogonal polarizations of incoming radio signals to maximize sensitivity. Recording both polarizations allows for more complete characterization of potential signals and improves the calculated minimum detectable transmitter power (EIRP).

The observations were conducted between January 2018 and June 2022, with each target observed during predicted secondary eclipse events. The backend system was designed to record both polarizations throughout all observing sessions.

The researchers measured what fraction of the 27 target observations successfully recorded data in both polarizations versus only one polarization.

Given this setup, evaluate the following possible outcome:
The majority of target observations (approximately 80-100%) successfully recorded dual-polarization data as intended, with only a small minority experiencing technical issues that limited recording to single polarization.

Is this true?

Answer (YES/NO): NO